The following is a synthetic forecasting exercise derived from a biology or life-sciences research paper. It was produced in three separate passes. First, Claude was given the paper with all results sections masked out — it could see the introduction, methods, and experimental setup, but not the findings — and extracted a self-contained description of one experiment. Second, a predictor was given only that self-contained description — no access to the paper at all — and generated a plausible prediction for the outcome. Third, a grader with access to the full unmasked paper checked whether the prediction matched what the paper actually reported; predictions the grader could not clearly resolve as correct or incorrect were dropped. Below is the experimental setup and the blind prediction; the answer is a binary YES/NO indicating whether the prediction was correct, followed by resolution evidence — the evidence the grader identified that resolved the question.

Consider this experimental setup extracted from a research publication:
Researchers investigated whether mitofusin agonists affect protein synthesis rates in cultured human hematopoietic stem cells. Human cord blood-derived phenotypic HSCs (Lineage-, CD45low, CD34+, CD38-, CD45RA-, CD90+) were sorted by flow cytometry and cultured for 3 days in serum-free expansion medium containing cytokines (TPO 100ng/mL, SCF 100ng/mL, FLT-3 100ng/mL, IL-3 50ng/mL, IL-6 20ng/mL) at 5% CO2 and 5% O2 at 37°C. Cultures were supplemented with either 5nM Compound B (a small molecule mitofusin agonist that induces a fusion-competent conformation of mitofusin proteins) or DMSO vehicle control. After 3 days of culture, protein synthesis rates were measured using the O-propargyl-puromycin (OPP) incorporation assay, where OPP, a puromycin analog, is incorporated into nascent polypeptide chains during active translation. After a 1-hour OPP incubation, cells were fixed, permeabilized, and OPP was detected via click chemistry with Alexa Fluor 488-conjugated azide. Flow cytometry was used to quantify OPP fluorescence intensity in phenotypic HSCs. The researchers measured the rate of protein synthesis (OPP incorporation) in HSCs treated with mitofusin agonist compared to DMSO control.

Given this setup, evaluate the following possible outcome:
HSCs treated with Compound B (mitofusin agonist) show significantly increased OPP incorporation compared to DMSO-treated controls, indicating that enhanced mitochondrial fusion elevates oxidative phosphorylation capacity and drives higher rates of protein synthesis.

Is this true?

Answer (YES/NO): NO